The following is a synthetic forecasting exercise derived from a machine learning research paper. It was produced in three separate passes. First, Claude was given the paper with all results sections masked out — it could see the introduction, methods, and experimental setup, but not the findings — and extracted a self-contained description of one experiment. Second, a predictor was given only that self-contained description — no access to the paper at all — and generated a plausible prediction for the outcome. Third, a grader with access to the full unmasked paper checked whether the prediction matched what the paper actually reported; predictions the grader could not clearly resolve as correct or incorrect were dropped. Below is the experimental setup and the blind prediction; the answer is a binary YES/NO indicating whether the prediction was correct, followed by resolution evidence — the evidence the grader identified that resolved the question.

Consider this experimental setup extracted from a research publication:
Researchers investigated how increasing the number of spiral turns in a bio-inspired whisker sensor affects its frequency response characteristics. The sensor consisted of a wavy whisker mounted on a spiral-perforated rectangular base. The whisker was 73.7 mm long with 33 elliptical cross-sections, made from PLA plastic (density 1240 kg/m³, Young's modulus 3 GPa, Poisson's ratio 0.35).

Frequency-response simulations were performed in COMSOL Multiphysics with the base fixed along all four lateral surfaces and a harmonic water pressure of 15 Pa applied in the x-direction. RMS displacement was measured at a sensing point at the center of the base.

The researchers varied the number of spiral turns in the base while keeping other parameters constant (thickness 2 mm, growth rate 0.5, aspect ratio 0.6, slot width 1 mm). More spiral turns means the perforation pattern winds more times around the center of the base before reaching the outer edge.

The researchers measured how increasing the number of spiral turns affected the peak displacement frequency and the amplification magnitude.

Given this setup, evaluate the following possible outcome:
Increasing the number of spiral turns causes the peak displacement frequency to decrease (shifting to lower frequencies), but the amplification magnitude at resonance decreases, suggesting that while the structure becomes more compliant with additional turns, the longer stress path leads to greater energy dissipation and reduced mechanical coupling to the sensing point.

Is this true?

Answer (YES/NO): NO